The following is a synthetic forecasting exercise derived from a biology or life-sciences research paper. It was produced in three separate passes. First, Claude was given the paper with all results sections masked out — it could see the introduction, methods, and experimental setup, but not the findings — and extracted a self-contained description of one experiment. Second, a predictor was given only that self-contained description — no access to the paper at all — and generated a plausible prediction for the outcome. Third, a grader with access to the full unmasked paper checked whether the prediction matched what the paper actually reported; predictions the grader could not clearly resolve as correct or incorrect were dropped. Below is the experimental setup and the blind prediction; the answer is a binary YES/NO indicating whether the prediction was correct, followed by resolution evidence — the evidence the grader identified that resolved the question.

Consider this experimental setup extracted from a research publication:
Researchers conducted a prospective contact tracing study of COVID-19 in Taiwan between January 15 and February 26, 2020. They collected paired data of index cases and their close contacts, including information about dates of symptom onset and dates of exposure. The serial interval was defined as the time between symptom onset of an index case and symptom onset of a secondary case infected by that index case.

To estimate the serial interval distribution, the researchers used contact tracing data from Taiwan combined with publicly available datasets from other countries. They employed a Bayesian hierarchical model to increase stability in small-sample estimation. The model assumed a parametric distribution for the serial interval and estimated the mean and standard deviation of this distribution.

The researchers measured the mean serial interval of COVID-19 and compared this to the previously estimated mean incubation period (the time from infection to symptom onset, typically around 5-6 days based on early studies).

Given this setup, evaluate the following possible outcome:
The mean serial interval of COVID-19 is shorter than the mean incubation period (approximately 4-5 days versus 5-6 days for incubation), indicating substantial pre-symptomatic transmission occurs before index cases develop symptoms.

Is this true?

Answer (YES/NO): NO